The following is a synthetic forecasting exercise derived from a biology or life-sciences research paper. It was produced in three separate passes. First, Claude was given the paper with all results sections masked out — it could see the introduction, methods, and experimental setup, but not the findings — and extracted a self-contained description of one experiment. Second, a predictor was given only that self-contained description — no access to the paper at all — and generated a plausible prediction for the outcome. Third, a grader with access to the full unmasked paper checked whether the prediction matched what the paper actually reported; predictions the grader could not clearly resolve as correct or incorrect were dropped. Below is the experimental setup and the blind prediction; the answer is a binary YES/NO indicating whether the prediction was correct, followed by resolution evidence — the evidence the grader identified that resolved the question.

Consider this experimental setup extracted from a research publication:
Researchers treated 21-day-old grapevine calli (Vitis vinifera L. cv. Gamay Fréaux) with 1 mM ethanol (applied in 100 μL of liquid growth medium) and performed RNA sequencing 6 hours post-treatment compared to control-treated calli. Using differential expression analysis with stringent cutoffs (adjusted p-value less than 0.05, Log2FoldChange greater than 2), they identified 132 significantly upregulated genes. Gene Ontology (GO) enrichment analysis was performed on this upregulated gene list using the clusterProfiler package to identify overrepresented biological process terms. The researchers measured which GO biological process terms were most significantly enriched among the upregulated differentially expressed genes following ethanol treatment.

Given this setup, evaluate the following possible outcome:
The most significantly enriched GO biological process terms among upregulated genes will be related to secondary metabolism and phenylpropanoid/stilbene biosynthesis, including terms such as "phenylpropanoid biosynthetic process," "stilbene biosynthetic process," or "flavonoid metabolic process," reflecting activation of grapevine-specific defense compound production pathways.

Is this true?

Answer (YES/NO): NO